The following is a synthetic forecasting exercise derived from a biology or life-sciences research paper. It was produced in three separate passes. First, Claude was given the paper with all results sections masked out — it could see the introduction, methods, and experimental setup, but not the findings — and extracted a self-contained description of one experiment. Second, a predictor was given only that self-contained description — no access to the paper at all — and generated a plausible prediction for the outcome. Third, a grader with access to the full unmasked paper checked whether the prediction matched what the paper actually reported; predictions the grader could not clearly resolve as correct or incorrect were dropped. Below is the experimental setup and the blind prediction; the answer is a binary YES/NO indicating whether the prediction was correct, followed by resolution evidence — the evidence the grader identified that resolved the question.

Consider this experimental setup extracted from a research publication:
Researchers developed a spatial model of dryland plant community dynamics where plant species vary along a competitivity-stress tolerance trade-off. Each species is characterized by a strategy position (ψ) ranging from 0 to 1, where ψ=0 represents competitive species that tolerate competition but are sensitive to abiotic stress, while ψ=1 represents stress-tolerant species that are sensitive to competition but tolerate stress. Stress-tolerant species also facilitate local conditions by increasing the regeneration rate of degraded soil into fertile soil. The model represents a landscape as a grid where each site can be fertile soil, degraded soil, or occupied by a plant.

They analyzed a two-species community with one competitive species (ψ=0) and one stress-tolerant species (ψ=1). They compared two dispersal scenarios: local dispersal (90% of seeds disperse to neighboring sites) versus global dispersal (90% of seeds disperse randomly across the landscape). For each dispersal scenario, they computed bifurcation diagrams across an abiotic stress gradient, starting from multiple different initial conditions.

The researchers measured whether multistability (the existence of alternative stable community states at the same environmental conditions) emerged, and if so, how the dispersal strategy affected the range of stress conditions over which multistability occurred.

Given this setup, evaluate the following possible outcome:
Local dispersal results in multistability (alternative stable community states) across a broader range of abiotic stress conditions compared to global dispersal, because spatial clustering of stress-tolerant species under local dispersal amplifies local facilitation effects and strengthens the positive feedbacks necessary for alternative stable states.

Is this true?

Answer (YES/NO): NO